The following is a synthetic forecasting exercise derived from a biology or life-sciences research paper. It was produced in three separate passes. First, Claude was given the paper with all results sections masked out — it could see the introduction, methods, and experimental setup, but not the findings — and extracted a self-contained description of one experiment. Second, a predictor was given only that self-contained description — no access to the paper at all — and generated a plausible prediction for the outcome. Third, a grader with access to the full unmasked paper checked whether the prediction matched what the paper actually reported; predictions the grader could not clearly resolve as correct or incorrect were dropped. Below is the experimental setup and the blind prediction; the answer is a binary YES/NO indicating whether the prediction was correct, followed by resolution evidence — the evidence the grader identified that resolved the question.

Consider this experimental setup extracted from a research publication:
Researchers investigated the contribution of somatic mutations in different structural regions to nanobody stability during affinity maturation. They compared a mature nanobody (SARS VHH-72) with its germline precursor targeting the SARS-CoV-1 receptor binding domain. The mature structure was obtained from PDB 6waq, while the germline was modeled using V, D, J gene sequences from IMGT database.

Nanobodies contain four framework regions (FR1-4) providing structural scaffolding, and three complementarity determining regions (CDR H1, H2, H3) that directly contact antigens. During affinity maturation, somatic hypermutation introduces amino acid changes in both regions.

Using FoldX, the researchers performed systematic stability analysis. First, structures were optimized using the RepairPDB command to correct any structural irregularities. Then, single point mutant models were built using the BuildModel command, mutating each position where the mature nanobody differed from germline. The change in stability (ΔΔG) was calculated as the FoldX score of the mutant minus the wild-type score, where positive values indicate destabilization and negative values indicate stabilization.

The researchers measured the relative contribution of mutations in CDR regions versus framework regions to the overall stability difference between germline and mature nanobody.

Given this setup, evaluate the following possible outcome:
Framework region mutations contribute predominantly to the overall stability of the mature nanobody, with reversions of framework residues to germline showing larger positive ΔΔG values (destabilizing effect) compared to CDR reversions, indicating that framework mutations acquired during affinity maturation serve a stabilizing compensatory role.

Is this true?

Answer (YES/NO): NO